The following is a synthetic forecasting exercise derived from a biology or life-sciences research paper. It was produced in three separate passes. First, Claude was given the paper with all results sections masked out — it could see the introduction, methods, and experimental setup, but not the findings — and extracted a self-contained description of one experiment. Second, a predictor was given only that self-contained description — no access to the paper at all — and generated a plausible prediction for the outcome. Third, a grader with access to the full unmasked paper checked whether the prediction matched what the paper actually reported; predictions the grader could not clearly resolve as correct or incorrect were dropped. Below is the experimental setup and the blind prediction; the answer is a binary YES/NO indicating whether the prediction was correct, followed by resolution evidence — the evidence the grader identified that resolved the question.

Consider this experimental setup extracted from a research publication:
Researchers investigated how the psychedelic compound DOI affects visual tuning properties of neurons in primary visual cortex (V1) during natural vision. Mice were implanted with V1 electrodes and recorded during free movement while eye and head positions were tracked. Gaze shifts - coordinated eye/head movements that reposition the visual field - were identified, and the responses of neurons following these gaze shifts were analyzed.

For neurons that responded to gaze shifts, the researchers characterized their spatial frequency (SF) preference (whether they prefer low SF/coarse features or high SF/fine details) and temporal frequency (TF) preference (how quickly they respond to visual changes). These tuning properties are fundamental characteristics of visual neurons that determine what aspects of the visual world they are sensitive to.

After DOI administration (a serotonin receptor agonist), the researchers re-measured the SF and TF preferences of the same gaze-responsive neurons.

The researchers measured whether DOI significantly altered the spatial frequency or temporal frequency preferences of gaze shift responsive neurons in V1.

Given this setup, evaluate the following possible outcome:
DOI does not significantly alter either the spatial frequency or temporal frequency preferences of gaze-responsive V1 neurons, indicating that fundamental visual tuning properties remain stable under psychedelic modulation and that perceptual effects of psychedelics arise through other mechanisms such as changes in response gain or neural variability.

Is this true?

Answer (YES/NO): YES